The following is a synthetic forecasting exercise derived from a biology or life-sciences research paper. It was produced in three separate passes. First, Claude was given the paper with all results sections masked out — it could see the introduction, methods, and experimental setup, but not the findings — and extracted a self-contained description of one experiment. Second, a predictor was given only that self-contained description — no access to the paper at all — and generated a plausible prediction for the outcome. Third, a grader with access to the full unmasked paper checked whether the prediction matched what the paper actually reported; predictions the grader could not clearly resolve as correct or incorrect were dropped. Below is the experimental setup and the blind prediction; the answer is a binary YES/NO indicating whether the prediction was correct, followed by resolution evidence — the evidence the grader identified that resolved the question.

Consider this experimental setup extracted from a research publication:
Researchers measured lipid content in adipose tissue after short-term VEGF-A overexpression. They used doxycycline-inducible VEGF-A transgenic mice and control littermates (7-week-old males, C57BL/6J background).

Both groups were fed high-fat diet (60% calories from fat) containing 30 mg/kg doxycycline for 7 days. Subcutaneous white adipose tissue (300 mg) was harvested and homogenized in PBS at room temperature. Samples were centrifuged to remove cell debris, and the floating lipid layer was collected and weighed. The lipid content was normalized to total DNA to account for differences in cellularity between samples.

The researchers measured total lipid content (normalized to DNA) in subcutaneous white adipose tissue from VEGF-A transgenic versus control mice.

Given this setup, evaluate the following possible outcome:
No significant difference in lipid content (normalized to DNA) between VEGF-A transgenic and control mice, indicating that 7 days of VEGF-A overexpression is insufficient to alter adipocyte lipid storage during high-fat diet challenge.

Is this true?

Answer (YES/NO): NO